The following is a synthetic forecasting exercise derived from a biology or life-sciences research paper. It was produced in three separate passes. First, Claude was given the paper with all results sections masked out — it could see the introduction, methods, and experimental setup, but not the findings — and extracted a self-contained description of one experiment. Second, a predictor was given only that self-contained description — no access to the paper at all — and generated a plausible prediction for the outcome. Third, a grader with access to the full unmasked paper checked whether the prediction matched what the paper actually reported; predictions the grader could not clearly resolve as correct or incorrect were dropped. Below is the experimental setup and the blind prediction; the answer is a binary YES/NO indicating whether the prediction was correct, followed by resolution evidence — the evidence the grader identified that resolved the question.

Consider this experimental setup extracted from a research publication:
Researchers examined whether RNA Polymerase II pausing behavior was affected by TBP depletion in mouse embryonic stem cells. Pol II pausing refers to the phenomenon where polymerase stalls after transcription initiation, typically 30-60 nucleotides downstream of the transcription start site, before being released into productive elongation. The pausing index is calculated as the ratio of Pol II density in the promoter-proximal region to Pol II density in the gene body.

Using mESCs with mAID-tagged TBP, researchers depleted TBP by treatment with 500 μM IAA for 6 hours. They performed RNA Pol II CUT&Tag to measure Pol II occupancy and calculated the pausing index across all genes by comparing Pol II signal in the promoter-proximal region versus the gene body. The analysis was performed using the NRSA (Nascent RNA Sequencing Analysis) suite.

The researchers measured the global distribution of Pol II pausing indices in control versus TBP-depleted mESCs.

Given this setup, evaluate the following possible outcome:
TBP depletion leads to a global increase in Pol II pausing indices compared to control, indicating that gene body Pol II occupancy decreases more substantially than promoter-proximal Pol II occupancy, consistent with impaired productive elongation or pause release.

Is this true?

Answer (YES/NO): NO